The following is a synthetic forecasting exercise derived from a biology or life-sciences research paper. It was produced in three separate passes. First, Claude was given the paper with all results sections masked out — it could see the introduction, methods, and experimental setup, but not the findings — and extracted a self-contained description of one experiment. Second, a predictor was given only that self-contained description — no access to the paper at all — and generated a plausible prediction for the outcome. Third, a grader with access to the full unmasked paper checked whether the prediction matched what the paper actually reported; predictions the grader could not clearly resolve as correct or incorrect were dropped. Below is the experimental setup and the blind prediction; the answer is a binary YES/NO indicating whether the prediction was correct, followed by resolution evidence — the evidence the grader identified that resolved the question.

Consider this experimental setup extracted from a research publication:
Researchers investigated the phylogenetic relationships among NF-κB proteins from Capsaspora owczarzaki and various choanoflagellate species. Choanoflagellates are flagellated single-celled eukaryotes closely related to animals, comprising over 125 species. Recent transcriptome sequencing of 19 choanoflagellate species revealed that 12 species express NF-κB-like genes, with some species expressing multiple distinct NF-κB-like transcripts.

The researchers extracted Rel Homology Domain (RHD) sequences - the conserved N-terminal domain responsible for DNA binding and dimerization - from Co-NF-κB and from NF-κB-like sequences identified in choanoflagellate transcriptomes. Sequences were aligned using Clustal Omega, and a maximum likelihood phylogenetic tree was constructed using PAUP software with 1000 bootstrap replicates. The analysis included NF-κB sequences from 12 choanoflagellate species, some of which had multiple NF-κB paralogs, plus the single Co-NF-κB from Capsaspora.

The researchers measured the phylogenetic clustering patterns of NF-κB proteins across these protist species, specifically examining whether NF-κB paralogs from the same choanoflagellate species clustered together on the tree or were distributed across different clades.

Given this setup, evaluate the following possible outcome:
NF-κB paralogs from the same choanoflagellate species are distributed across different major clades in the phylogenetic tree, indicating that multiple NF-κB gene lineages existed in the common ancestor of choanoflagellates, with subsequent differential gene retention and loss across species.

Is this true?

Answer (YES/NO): NO